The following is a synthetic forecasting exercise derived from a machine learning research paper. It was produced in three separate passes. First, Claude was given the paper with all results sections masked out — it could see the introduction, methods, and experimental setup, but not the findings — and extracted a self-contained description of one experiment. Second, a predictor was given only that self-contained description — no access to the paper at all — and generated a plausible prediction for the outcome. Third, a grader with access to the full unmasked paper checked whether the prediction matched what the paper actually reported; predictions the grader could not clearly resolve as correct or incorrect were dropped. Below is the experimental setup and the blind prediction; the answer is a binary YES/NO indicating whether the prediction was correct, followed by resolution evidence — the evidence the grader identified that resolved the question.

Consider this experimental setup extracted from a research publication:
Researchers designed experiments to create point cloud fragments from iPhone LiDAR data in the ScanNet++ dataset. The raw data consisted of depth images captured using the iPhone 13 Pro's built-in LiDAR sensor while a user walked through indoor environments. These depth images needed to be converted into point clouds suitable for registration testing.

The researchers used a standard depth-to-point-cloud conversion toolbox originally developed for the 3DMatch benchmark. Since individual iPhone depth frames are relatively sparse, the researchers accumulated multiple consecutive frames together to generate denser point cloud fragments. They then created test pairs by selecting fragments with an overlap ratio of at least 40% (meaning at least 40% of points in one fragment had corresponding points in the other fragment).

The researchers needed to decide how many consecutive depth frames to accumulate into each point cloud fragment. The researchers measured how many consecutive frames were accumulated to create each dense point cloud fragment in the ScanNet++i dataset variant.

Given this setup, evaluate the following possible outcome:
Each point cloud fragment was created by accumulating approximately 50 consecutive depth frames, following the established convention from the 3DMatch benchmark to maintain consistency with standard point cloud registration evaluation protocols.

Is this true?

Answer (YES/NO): YES